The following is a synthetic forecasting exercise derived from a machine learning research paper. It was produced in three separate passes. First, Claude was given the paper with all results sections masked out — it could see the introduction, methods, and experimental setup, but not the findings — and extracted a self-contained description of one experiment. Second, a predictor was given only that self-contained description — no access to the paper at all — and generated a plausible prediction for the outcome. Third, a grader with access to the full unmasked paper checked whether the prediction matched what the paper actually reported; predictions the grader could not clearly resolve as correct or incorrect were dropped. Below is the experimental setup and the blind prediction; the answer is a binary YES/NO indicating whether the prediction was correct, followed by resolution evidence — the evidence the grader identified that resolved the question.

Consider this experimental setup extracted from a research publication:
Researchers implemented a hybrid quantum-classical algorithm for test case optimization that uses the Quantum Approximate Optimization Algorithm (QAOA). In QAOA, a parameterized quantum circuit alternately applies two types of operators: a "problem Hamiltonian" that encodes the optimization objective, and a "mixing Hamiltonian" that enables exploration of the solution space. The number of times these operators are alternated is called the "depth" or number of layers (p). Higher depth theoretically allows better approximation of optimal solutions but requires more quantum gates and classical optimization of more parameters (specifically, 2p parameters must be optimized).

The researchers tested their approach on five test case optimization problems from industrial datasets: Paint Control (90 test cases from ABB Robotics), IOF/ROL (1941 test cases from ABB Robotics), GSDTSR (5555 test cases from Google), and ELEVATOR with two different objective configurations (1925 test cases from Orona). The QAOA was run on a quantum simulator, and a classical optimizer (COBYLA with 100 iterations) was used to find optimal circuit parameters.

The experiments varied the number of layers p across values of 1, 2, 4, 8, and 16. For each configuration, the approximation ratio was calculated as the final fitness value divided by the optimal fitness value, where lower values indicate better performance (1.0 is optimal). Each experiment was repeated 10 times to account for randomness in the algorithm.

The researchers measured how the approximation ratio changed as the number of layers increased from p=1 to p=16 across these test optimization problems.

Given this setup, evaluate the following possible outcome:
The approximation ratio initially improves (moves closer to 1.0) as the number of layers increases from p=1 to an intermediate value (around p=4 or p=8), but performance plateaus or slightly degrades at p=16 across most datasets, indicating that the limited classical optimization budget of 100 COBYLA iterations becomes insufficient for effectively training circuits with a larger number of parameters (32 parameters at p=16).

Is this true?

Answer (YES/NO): NO